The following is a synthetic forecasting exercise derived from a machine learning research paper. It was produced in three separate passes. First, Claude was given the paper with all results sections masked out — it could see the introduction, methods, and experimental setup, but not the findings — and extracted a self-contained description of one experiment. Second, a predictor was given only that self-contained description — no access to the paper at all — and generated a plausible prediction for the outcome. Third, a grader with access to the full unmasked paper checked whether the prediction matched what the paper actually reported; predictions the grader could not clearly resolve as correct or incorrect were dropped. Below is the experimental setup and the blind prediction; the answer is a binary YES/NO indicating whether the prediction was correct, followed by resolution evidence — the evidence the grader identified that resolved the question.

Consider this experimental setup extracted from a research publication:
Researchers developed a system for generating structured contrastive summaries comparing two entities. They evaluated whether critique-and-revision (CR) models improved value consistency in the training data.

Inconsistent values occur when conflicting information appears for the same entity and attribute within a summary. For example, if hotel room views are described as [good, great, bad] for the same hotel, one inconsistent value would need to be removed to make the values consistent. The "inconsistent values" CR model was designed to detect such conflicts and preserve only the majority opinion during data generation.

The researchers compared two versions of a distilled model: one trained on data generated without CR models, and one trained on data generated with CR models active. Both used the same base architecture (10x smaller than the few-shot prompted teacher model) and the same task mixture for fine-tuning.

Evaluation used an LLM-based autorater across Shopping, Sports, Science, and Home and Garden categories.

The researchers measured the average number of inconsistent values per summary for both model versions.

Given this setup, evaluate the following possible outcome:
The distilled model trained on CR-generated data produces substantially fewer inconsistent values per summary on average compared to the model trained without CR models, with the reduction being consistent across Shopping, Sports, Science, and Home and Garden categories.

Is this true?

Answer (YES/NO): NO